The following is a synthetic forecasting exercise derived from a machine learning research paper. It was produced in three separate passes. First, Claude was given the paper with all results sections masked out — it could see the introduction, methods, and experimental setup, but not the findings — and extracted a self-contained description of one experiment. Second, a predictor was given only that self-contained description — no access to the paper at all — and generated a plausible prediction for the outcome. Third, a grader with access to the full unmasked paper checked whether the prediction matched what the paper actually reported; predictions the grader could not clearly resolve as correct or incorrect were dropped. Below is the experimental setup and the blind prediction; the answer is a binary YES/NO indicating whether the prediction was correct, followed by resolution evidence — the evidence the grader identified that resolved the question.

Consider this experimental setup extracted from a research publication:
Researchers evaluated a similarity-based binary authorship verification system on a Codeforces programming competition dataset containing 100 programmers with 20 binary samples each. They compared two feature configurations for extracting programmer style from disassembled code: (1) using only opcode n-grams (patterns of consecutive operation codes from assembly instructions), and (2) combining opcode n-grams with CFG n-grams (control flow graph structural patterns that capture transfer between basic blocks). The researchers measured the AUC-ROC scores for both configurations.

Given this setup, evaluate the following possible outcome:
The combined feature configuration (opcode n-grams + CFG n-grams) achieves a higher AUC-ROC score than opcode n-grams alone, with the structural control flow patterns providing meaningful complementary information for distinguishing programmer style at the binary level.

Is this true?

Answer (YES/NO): NO